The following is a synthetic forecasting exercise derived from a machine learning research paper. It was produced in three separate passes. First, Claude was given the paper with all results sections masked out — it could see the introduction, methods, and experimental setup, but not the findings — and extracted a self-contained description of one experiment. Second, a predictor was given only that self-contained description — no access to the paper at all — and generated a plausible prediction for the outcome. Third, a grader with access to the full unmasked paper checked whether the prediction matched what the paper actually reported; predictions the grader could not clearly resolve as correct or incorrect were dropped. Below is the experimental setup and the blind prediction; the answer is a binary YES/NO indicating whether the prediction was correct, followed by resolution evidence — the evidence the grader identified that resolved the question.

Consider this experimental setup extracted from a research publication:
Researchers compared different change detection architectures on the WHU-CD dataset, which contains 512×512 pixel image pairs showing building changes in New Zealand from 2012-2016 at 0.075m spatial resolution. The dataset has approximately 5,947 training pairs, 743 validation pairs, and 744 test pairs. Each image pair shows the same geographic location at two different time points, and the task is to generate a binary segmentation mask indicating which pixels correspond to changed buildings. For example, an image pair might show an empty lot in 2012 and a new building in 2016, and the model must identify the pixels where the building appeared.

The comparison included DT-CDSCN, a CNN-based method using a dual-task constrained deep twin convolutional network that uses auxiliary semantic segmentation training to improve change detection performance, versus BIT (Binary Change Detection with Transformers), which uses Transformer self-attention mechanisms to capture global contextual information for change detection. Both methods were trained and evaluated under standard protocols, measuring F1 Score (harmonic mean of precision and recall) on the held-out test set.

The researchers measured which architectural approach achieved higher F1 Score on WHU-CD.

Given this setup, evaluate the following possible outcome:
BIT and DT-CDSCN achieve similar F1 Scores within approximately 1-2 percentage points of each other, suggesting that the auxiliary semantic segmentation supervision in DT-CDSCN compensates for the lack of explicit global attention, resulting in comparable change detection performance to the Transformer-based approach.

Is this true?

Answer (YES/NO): NO